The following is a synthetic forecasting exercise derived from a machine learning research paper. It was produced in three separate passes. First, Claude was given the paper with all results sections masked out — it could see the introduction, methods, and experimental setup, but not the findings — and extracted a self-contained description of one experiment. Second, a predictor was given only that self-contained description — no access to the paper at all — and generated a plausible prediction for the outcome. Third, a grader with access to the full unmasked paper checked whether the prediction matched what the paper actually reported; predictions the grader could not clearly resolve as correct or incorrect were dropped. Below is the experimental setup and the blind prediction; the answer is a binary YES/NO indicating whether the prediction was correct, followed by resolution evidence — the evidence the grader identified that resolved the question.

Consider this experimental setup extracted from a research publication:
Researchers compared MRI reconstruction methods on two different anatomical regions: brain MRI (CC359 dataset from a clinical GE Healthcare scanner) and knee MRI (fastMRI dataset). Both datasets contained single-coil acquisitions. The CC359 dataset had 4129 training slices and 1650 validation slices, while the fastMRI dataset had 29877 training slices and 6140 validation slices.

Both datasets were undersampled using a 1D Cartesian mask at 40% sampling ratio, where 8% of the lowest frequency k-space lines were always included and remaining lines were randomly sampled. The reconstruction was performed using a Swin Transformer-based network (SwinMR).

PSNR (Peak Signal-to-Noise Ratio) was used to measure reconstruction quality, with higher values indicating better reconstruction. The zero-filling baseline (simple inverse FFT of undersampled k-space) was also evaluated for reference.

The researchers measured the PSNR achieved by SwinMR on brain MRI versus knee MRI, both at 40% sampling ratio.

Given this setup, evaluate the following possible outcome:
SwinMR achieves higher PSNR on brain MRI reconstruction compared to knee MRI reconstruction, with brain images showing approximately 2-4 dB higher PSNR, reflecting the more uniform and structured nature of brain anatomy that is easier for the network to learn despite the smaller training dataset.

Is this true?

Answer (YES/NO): NO